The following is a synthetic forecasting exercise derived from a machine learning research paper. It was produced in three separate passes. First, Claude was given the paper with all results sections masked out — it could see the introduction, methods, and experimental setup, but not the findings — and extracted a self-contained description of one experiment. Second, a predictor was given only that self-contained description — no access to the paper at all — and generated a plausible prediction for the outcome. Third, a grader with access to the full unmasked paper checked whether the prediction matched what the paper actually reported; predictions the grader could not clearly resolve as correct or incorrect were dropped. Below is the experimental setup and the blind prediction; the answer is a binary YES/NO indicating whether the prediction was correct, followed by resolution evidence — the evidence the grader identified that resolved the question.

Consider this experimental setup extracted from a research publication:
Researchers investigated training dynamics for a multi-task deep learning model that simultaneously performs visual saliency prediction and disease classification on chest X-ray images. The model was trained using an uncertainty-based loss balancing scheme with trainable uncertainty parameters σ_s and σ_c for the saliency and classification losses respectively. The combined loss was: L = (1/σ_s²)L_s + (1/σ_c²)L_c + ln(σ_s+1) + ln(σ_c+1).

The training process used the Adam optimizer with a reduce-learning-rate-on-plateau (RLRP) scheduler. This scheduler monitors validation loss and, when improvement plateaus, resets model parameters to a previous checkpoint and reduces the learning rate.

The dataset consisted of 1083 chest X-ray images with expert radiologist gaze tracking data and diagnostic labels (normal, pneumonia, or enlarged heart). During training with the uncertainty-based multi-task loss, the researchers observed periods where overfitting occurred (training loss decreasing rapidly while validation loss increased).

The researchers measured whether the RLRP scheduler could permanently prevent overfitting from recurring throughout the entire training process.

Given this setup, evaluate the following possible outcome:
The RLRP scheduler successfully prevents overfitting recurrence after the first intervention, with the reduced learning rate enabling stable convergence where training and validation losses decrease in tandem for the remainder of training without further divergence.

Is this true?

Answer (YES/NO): NO